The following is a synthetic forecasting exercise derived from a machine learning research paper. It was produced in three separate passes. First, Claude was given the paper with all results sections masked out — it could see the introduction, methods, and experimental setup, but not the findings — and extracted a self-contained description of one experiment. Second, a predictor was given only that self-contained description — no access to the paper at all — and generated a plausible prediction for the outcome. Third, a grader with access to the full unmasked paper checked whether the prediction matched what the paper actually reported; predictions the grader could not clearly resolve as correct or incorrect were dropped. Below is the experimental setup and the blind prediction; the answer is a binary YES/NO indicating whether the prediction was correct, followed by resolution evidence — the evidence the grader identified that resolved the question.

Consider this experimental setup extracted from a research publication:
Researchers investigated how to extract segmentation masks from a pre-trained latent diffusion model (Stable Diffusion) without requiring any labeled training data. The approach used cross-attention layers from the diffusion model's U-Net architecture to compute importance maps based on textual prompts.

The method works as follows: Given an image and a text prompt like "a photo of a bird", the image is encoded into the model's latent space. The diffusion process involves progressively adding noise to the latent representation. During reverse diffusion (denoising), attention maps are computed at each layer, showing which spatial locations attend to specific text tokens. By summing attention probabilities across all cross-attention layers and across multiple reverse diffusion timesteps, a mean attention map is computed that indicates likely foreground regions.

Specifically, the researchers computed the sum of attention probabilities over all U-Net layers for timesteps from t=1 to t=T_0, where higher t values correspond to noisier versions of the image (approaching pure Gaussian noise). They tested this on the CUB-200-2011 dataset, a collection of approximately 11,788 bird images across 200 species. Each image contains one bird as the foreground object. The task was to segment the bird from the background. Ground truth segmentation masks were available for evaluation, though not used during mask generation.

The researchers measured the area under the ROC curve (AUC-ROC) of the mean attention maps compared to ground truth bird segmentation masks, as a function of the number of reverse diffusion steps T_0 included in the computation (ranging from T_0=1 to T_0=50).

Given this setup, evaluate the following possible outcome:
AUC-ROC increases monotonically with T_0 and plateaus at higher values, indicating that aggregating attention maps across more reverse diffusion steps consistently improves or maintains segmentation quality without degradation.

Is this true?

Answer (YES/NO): NO